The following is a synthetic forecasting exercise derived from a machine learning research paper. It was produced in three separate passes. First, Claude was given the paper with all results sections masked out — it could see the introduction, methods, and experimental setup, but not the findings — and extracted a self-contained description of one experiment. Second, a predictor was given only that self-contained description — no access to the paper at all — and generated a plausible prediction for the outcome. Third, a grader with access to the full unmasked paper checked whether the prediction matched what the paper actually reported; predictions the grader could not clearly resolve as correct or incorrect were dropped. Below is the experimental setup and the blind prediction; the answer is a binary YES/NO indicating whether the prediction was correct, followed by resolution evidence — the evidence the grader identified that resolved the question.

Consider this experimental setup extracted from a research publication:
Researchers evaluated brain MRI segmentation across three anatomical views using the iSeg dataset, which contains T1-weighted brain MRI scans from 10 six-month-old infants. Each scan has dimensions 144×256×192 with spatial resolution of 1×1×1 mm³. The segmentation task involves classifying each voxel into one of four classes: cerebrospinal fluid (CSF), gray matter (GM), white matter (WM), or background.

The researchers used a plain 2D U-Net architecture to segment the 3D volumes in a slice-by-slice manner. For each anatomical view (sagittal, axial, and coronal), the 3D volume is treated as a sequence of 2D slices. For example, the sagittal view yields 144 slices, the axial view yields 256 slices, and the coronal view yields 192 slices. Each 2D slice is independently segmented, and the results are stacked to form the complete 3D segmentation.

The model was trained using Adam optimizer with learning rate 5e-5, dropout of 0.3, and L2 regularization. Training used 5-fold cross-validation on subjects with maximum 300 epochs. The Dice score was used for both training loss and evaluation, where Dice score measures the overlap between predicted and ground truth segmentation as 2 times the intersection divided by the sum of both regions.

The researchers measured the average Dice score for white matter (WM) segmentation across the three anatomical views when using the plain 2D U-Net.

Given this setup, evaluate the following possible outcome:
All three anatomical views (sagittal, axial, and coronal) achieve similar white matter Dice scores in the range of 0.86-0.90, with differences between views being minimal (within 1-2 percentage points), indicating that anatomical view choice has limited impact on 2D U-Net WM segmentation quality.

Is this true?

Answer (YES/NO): NO